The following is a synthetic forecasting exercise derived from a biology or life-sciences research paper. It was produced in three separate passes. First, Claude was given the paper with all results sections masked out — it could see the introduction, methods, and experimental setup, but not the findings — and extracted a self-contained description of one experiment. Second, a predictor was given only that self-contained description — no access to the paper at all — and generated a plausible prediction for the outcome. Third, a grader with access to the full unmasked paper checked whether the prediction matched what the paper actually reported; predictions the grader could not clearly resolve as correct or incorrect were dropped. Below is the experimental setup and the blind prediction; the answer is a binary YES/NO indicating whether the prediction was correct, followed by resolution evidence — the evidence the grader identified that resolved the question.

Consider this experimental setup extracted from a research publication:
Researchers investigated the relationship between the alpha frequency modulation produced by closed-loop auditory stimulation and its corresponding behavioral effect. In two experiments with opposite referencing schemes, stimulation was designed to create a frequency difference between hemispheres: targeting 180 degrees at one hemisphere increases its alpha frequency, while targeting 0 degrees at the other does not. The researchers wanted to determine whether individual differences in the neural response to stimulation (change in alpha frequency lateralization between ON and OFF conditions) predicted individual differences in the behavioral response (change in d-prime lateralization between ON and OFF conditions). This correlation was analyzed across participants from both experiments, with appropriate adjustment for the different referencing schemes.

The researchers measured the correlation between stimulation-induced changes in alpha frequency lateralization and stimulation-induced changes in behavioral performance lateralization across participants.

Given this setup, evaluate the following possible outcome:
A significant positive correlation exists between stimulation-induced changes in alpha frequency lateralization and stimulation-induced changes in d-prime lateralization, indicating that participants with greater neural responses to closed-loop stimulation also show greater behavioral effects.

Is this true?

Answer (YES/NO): YES